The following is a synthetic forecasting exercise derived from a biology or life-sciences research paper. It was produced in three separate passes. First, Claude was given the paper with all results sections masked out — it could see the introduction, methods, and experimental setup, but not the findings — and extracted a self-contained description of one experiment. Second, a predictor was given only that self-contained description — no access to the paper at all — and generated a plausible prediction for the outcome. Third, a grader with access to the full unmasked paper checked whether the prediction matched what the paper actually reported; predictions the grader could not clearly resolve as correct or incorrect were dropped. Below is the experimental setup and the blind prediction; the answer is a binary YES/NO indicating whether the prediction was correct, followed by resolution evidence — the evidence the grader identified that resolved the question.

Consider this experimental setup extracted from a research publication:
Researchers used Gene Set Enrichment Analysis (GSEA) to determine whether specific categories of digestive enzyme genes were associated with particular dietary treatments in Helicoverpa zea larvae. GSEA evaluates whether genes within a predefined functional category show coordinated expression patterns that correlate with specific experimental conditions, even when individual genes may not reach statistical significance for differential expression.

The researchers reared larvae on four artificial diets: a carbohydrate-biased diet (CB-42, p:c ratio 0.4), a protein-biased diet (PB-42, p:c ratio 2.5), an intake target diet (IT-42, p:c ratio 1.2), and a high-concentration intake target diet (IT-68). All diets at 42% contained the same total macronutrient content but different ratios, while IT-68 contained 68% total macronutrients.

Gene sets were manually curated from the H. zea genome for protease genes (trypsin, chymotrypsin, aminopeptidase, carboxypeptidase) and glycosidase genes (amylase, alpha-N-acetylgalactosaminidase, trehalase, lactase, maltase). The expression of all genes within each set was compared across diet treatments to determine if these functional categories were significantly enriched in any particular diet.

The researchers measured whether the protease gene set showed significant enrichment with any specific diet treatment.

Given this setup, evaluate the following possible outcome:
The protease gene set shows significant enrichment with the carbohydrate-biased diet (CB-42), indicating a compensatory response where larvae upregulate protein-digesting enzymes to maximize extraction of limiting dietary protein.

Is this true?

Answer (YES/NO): NO